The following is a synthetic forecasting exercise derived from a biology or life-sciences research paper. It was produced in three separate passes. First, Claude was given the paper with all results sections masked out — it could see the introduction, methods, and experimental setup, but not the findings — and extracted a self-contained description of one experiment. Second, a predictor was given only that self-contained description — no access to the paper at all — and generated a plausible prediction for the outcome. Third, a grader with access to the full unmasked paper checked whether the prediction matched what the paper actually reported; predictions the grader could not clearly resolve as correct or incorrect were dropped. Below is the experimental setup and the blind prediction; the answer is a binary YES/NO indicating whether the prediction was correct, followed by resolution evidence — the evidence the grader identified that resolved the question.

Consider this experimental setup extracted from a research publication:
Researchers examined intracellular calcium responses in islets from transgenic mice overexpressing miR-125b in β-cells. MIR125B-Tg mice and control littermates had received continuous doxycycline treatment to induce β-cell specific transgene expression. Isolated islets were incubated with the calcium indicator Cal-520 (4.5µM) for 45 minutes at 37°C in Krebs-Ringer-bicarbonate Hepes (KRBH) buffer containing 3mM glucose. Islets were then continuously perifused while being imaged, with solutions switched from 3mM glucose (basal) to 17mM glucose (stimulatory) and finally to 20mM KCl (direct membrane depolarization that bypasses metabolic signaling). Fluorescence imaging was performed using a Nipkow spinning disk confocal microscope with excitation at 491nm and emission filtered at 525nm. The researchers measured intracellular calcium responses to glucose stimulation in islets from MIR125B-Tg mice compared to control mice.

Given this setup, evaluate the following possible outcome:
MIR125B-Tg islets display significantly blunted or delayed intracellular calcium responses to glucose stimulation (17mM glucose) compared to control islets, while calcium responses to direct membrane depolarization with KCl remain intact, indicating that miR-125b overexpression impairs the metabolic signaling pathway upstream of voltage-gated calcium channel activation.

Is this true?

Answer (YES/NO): NO